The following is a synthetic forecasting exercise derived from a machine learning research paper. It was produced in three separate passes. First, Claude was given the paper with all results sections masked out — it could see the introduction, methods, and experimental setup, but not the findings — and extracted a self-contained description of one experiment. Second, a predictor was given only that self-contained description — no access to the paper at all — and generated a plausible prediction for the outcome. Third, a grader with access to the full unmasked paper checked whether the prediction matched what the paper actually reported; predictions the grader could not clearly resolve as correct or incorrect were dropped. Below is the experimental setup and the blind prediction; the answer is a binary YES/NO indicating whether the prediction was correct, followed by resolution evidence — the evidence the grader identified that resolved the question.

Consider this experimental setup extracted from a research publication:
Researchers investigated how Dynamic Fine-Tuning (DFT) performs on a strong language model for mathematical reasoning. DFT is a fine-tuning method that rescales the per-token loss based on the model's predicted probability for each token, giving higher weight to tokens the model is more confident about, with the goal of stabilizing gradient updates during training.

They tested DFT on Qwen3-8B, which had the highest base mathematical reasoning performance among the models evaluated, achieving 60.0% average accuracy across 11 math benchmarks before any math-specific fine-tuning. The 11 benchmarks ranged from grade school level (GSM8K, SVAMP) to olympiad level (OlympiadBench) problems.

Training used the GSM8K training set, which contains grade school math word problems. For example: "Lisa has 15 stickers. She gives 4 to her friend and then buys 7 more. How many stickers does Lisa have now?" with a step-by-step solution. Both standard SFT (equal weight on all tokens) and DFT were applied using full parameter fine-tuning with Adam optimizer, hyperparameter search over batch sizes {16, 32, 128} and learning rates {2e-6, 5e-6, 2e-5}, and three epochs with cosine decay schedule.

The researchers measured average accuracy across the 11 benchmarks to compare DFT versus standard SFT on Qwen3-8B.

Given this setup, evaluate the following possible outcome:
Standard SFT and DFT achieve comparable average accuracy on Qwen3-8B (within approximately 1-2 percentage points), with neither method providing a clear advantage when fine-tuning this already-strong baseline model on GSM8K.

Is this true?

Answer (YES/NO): YES